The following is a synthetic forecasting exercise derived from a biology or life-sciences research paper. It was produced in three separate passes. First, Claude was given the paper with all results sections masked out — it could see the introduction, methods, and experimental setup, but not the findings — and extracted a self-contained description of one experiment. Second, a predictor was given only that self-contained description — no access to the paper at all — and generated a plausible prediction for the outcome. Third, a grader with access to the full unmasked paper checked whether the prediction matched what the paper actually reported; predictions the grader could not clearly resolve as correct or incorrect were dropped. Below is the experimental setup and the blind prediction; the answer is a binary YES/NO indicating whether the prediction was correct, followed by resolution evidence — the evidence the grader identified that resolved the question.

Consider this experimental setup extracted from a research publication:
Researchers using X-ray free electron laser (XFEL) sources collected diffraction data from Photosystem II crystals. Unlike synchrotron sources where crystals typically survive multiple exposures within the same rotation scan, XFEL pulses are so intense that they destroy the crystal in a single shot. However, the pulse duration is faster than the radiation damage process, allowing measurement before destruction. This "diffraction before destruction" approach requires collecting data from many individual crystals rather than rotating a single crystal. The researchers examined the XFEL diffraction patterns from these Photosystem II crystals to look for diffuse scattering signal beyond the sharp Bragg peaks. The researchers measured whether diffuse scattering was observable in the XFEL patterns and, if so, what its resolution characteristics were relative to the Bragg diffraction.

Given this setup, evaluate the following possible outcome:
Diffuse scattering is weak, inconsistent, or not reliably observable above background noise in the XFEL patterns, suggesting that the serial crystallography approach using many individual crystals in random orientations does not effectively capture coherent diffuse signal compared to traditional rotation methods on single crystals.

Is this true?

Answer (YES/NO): NO